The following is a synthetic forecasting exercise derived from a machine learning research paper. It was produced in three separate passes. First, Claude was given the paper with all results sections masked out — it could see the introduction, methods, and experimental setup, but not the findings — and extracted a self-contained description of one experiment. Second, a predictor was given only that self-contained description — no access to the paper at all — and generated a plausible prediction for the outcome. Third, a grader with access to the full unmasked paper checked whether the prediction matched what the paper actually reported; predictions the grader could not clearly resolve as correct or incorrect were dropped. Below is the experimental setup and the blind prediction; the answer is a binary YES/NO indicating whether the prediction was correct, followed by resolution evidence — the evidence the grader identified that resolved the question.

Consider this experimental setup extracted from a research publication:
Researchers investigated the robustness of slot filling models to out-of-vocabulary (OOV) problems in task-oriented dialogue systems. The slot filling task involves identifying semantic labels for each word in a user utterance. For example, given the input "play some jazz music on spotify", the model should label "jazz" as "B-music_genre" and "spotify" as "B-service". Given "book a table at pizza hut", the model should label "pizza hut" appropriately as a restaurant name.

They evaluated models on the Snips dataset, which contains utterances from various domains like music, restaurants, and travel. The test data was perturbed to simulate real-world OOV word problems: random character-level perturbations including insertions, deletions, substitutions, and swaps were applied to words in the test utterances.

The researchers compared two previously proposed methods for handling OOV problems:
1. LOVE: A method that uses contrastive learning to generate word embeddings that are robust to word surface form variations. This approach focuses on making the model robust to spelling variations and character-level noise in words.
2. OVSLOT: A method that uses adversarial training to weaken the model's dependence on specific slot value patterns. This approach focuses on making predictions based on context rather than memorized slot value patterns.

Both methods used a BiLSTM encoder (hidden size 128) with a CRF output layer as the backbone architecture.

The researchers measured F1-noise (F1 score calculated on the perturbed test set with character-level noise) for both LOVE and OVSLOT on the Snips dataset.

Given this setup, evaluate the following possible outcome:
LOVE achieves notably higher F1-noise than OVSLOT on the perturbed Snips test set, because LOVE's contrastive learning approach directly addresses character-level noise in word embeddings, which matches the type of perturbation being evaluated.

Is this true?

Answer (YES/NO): YES